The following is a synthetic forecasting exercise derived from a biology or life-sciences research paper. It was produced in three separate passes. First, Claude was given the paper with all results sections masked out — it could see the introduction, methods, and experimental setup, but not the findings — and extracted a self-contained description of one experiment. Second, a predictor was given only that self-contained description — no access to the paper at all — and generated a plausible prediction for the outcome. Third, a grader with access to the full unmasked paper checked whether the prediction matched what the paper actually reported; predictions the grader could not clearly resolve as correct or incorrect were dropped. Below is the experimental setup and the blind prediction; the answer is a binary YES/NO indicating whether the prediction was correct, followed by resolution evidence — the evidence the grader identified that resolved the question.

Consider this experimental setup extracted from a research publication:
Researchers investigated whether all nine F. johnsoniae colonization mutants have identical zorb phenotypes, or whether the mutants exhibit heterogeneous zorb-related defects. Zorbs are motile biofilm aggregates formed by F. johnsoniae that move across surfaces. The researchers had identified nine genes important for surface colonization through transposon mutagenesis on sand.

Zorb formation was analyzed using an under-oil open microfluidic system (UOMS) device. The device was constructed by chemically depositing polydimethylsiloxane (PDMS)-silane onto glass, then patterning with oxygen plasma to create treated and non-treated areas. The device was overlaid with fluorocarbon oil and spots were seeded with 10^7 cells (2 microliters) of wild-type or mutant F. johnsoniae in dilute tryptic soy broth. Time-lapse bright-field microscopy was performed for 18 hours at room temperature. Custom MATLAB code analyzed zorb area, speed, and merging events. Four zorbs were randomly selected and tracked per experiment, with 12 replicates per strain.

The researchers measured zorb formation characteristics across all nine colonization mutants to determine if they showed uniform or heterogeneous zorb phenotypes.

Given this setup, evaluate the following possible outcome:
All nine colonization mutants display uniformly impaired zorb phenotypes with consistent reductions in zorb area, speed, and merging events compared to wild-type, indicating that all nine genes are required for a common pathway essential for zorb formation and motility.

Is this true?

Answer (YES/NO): NO